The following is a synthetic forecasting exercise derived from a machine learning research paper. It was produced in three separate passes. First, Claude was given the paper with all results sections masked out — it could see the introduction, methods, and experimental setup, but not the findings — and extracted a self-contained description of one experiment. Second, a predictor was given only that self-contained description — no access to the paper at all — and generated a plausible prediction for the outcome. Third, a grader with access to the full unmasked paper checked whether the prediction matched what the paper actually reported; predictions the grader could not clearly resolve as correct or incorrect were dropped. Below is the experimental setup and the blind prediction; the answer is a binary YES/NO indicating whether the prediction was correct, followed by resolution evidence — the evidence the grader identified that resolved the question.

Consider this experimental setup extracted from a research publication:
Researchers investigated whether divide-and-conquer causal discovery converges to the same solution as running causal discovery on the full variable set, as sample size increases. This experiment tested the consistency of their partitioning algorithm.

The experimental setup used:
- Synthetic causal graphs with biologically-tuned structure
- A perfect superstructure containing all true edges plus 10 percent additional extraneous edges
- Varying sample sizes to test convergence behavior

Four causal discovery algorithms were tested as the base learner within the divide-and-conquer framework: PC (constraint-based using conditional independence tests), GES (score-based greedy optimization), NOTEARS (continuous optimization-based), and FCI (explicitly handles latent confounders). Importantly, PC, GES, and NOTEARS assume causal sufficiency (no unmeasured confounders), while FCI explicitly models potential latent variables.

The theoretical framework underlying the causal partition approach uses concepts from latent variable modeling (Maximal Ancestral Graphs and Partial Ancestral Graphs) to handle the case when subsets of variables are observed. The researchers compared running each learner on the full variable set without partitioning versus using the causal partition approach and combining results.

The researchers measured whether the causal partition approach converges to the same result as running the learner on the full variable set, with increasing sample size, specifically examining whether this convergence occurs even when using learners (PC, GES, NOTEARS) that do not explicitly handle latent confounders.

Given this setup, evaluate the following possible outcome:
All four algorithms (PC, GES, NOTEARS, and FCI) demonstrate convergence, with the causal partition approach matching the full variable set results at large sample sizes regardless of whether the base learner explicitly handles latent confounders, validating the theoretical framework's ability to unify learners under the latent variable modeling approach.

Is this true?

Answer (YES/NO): YES